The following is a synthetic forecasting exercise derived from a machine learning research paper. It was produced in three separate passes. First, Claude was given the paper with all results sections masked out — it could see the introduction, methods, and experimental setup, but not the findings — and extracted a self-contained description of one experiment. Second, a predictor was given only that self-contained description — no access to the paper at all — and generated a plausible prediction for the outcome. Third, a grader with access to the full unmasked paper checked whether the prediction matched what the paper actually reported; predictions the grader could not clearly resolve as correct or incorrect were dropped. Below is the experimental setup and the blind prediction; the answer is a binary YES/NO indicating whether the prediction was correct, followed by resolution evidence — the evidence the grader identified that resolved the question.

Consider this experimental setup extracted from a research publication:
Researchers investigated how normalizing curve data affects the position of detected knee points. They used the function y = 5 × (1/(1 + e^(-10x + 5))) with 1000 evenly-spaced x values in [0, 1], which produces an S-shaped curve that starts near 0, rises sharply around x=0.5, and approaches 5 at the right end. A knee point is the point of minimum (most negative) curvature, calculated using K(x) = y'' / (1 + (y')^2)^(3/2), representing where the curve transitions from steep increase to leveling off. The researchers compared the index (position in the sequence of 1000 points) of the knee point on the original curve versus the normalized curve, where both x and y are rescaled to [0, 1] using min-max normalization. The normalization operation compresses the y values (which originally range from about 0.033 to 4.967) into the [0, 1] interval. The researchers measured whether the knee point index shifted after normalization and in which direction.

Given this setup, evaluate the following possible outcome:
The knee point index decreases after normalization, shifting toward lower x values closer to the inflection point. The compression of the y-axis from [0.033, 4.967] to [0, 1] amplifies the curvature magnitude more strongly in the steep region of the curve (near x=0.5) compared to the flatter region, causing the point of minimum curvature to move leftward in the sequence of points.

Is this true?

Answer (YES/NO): YES